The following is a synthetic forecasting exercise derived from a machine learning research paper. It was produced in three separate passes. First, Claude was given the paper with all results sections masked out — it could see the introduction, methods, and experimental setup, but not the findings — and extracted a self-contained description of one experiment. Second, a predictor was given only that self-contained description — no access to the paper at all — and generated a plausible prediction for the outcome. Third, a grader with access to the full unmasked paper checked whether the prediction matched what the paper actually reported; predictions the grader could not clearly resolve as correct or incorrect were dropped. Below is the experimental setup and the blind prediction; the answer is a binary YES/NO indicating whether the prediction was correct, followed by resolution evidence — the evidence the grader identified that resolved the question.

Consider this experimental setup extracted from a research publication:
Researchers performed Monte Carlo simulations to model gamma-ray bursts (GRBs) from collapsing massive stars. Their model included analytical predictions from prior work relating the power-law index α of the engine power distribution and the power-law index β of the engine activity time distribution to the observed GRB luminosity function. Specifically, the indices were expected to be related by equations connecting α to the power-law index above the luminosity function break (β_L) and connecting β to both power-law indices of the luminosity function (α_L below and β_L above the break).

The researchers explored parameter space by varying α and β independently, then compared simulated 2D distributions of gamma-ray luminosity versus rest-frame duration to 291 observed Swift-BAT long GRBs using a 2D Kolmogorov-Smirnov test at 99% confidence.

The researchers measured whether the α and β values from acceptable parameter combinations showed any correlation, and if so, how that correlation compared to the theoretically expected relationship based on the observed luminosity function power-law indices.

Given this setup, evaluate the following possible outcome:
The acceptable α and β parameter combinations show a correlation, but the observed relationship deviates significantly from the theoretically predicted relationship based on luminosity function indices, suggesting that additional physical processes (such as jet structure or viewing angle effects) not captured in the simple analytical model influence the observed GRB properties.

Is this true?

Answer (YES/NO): NO